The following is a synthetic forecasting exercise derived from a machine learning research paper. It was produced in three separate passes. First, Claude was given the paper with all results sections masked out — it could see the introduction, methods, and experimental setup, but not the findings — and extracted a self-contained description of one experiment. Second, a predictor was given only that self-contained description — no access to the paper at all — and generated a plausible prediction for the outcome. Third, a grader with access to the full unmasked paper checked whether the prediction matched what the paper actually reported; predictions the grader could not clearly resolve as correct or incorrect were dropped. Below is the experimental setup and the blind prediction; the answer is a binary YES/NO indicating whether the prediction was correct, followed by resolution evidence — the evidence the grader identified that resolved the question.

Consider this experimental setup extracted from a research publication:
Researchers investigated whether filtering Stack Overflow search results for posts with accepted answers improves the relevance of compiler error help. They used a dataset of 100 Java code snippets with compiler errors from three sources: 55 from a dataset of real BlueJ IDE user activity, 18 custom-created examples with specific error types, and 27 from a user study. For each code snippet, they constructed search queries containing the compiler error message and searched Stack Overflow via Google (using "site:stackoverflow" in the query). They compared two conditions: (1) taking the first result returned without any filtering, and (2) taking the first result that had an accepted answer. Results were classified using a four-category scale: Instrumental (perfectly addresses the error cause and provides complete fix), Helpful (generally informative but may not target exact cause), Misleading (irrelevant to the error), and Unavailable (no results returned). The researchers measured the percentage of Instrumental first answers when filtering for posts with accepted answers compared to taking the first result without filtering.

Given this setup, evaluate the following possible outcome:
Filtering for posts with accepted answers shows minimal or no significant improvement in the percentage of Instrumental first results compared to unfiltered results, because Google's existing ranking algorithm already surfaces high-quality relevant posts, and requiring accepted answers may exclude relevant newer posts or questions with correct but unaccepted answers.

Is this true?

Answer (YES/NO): YES